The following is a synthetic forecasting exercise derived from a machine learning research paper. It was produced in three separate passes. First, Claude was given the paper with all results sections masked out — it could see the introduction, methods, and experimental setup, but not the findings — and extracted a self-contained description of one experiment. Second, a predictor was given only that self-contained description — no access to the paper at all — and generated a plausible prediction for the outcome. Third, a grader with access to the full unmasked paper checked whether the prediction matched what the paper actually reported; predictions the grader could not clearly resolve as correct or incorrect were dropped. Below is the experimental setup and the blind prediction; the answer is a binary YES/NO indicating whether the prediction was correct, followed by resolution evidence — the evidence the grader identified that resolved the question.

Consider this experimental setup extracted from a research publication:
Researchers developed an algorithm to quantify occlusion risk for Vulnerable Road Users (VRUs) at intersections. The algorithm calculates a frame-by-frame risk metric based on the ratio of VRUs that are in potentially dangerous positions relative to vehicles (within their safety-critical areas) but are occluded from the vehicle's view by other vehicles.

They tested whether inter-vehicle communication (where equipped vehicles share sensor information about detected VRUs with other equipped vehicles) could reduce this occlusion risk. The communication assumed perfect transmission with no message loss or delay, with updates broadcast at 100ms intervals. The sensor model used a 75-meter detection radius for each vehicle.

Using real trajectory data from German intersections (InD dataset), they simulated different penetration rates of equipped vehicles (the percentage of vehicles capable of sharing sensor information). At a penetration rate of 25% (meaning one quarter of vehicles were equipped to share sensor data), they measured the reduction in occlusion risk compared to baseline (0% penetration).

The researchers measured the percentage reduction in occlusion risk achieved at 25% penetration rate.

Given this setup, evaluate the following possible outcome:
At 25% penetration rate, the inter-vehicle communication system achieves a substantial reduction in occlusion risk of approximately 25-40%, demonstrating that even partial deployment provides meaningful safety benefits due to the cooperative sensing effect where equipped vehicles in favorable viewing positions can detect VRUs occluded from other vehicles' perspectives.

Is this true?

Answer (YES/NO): NO